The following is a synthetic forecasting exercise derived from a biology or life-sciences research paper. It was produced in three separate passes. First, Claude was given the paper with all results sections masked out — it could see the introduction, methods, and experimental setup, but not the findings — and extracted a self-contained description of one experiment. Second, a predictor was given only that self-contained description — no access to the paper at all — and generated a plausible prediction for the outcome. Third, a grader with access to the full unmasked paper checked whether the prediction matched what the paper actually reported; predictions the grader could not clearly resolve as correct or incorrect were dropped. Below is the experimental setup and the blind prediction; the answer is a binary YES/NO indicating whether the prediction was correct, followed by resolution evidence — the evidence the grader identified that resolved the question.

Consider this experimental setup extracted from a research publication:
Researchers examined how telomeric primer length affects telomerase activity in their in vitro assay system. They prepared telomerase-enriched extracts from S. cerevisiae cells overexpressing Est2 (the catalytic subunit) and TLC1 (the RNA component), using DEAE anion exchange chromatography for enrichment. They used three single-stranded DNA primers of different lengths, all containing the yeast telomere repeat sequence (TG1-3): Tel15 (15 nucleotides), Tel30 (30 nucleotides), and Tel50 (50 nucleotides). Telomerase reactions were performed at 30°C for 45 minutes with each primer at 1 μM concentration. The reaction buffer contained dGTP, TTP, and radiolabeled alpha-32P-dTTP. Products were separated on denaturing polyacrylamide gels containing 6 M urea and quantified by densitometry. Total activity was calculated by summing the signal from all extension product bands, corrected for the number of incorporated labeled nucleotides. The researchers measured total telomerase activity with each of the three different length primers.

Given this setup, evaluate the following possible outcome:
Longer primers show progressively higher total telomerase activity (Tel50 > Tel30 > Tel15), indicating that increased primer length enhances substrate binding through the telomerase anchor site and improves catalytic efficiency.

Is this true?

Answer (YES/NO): NO